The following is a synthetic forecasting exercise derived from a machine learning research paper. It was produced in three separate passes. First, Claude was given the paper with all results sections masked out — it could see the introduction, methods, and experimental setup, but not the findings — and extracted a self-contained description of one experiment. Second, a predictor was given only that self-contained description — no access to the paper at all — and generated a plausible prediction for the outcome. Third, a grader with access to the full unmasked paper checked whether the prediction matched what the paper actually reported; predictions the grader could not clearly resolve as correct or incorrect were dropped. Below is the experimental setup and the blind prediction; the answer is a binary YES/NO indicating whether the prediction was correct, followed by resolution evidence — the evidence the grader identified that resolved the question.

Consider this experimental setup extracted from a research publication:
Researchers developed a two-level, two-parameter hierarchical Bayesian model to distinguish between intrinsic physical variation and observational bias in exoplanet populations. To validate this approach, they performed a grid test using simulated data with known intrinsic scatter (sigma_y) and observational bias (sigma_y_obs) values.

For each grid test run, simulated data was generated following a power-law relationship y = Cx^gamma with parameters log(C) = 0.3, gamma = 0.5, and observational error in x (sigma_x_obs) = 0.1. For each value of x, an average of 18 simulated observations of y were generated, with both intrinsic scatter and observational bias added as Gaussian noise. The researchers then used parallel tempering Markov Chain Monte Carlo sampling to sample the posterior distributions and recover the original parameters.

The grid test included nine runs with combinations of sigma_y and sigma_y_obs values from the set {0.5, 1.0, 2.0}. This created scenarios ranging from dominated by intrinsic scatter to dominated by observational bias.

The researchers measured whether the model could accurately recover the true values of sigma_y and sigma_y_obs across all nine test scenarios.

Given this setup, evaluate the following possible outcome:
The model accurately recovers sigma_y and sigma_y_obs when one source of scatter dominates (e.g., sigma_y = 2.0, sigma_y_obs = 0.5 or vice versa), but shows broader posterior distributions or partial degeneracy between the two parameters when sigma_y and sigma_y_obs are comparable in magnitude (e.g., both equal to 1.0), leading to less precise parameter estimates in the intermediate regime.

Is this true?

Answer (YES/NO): NO